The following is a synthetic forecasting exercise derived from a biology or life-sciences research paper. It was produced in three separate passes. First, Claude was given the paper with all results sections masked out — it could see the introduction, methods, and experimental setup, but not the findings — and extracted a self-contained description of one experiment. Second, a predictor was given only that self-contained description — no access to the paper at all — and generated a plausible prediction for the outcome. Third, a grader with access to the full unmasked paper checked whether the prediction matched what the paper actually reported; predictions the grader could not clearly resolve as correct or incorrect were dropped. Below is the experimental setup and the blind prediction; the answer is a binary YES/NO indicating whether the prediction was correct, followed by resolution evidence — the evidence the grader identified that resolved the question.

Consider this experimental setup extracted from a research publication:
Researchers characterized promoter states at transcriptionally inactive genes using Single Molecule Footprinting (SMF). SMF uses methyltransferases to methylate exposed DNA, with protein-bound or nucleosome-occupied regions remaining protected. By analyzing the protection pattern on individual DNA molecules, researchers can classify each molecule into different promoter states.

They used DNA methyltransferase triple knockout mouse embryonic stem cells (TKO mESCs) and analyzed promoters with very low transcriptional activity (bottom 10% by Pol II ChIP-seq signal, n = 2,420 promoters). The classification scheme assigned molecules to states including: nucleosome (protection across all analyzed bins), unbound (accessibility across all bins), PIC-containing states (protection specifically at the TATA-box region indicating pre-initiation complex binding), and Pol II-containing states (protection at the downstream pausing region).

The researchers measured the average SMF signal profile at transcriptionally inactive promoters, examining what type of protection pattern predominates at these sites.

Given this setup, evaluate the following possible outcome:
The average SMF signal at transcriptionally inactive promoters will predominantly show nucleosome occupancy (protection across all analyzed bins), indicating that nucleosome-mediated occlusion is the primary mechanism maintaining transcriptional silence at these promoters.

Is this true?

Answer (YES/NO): YES